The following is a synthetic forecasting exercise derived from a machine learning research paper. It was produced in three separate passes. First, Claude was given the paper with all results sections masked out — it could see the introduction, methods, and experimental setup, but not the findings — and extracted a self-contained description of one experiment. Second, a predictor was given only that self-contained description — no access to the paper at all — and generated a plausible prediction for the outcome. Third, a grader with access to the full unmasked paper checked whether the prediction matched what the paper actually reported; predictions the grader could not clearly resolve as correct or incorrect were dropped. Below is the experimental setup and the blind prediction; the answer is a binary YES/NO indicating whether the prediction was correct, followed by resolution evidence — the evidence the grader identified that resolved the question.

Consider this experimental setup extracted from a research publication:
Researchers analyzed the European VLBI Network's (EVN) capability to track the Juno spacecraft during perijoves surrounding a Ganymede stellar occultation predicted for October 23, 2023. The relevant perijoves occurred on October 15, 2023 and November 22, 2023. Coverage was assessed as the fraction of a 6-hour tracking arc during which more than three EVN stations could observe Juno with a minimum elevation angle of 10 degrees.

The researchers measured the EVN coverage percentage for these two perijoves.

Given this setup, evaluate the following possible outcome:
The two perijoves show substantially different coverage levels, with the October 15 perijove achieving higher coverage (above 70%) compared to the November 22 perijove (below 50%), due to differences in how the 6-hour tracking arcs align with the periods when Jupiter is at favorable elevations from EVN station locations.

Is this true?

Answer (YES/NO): NO